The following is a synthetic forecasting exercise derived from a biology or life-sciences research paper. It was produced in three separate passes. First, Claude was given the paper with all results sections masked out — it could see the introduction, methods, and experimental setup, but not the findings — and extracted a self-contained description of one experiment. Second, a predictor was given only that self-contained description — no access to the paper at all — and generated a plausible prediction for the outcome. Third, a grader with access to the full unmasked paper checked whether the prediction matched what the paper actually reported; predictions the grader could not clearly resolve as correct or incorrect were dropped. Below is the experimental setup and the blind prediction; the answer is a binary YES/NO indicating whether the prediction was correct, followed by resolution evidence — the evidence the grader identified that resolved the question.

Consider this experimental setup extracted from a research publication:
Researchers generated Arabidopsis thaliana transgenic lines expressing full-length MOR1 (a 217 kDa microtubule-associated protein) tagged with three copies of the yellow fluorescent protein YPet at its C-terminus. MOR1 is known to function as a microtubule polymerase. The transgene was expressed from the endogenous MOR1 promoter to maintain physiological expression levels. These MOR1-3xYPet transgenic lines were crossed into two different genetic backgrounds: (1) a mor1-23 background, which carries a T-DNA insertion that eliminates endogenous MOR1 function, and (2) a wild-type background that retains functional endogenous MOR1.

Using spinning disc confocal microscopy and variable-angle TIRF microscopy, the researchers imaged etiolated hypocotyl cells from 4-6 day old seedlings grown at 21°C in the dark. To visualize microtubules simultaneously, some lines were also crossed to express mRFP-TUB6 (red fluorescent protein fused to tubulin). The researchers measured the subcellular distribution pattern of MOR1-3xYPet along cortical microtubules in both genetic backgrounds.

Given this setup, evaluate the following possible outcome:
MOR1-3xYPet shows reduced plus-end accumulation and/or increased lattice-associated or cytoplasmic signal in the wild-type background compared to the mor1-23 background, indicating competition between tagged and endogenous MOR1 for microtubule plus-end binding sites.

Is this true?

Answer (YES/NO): YES